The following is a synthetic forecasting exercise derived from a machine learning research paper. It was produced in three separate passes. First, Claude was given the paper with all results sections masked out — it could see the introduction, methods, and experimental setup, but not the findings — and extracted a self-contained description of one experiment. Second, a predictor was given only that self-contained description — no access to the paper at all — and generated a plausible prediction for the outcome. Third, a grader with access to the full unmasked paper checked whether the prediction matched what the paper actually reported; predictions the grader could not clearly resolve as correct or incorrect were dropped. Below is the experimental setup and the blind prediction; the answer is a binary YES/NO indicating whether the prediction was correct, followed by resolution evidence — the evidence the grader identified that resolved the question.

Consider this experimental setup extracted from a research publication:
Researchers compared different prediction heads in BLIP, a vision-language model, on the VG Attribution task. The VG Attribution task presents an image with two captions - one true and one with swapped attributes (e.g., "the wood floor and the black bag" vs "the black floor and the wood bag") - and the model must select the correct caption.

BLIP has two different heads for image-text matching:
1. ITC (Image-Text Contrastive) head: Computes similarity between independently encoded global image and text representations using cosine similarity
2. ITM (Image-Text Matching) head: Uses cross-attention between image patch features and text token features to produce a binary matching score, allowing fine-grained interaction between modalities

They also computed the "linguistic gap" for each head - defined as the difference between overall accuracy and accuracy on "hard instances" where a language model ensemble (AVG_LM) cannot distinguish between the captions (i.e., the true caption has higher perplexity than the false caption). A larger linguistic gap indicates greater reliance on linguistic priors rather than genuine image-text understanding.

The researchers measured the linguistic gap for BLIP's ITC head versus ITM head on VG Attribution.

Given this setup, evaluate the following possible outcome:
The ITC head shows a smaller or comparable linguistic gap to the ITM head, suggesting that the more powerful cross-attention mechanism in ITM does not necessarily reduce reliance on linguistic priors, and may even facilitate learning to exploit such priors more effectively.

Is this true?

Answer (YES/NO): NO